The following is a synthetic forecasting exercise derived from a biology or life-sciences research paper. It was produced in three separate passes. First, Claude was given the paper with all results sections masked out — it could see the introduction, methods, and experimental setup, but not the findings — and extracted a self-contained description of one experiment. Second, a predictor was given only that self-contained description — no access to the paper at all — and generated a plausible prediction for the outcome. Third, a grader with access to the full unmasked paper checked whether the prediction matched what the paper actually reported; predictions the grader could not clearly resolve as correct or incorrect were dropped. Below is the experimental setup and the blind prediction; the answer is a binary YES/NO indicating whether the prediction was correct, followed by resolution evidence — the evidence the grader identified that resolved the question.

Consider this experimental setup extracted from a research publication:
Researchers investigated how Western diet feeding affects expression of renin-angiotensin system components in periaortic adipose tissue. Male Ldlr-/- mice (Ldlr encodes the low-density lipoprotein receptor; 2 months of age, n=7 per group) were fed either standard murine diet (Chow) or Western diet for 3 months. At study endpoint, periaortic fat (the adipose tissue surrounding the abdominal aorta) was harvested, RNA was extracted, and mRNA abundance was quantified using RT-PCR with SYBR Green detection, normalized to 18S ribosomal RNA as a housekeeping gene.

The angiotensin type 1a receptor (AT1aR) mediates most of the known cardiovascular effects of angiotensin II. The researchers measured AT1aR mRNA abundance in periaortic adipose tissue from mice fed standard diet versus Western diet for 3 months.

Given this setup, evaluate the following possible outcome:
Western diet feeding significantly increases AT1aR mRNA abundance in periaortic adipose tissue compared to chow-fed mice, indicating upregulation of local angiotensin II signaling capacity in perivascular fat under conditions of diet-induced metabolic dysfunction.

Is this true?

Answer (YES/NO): NO